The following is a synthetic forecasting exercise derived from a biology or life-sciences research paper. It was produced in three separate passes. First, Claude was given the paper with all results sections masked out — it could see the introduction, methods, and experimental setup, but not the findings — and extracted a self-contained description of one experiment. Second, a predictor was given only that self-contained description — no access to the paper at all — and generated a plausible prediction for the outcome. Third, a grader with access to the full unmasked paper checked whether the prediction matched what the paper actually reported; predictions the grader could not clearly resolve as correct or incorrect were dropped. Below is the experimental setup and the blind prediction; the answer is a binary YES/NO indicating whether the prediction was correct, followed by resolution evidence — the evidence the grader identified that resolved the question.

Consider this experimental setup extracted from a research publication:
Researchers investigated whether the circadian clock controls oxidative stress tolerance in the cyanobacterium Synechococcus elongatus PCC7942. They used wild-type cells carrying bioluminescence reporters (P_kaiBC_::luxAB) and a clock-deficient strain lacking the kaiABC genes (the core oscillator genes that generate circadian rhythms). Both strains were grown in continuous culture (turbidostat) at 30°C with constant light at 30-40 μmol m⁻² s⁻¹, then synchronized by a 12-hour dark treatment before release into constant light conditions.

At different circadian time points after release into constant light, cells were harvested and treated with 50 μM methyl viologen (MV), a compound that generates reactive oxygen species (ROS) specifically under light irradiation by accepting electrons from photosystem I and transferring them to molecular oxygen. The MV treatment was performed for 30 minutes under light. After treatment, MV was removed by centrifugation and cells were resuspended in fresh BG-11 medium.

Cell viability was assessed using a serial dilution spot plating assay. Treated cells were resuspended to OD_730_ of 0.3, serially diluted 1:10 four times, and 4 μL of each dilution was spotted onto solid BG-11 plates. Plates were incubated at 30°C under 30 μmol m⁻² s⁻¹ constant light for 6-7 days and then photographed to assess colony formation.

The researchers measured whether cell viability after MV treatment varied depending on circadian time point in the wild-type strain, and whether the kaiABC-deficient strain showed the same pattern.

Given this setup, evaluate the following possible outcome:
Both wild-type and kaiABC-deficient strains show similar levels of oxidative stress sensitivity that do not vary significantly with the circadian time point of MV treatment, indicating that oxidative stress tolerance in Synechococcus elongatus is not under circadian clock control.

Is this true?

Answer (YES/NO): NO